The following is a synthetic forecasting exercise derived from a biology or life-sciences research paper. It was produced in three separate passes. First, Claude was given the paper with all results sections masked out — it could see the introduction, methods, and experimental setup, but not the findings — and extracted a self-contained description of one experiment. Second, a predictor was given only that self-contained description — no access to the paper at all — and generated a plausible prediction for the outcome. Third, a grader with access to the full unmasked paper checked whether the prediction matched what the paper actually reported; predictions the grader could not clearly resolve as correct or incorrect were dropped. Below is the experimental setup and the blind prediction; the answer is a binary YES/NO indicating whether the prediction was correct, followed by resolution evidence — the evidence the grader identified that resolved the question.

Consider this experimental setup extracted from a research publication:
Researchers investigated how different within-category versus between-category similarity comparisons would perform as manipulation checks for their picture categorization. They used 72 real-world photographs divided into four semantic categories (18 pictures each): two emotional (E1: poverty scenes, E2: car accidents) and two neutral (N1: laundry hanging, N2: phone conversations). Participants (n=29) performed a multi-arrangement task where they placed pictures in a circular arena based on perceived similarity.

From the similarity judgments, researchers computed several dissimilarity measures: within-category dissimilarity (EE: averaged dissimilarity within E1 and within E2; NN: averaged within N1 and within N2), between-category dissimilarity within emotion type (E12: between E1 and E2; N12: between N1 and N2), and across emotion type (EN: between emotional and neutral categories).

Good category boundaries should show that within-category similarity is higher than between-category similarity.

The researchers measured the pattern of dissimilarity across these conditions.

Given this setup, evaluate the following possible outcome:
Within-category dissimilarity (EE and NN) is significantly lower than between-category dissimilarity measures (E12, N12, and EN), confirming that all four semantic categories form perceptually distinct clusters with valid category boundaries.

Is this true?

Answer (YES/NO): YES